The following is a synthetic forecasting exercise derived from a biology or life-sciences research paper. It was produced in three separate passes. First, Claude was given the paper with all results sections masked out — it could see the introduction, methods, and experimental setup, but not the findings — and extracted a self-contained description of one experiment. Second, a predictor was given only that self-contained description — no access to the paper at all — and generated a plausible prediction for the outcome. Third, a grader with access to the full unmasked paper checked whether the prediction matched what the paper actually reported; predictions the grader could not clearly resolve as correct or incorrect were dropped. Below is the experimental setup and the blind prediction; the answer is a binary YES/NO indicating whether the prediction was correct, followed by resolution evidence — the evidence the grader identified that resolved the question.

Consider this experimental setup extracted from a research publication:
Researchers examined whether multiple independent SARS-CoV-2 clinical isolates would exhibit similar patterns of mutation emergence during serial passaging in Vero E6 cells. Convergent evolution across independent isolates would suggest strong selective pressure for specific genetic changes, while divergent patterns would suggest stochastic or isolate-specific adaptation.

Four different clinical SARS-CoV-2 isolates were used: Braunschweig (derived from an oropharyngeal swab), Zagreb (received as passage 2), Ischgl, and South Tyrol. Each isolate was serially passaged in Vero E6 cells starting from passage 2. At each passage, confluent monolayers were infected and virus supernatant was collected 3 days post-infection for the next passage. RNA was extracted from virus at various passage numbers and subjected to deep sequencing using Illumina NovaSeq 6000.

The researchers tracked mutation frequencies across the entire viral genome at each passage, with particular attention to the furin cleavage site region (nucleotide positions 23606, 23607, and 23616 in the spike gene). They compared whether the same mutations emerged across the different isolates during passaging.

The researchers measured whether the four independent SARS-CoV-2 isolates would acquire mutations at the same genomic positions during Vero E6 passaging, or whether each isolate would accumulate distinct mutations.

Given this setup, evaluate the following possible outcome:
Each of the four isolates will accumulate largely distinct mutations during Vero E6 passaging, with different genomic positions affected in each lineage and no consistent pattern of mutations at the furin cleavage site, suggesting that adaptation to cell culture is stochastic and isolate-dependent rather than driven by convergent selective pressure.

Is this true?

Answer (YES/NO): NO